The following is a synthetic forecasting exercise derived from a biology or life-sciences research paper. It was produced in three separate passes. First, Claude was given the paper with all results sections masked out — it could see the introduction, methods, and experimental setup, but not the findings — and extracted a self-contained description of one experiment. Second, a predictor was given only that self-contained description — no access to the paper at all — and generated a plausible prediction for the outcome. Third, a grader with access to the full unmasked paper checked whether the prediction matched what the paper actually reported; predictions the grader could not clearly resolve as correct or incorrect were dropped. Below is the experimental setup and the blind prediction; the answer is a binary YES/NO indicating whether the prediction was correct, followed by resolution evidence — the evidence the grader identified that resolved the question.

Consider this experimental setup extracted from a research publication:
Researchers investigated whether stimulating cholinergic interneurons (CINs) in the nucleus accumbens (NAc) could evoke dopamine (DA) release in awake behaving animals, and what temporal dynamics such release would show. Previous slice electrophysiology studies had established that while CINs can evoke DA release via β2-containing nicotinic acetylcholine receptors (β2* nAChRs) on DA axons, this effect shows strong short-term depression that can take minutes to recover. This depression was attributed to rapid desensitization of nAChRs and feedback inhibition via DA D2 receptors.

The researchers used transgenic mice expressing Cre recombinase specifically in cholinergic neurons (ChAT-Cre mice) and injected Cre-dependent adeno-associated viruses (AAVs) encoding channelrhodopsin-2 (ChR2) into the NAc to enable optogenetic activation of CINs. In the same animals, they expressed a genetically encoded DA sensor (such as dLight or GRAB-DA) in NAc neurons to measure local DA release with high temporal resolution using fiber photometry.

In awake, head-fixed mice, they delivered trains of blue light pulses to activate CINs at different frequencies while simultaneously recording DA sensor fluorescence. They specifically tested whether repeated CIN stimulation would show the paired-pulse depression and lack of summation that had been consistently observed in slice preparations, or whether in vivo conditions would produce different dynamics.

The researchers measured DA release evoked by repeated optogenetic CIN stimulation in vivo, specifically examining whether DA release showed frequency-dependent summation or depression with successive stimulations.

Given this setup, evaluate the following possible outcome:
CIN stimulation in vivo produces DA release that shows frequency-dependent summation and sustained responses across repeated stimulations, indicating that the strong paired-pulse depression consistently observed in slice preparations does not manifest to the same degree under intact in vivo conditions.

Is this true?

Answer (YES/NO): YES